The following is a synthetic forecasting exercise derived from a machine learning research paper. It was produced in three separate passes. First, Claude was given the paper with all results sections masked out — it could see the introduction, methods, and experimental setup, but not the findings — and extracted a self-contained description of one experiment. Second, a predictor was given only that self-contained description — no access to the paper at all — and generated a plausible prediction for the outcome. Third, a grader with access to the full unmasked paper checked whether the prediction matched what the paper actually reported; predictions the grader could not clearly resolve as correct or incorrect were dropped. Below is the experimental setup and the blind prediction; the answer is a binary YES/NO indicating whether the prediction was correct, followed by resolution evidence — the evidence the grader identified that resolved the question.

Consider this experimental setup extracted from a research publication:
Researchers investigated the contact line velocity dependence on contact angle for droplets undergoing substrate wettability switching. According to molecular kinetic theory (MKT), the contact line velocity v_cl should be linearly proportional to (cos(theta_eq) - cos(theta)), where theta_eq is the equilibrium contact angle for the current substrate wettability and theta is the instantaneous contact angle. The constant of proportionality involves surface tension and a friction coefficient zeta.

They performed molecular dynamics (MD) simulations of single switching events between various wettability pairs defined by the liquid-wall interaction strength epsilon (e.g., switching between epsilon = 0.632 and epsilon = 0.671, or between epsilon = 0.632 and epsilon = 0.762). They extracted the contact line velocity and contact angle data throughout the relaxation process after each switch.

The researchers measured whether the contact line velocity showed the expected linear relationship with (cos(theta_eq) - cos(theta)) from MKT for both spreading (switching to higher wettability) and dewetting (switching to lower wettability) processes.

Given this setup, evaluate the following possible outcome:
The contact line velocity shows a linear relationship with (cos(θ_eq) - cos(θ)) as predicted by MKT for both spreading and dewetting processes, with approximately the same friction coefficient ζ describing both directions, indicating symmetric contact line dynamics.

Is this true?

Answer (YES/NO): YES